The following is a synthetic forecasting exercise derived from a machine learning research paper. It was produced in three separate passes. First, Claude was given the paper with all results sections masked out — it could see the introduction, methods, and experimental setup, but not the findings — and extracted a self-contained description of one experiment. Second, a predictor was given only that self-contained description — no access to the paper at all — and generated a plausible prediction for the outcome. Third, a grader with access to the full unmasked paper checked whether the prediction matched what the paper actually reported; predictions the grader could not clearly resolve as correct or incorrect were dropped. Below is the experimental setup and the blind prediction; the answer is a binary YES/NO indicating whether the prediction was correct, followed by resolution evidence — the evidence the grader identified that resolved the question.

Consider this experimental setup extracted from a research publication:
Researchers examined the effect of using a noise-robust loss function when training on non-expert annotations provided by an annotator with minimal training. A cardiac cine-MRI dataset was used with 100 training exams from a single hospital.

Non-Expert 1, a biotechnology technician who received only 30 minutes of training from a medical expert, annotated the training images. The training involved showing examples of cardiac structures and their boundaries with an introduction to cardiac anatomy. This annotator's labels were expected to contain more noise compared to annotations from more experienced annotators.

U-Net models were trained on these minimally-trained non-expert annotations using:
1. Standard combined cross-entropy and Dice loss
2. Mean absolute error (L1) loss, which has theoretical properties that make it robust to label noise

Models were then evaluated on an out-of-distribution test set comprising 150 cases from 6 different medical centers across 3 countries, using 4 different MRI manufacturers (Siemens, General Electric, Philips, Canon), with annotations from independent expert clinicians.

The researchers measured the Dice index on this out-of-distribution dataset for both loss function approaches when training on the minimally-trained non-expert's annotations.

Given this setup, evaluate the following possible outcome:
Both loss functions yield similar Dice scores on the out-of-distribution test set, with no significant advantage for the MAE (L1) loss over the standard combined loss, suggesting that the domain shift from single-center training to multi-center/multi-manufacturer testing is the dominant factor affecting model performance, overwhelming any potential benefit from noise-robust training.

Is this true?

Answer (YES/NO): NO